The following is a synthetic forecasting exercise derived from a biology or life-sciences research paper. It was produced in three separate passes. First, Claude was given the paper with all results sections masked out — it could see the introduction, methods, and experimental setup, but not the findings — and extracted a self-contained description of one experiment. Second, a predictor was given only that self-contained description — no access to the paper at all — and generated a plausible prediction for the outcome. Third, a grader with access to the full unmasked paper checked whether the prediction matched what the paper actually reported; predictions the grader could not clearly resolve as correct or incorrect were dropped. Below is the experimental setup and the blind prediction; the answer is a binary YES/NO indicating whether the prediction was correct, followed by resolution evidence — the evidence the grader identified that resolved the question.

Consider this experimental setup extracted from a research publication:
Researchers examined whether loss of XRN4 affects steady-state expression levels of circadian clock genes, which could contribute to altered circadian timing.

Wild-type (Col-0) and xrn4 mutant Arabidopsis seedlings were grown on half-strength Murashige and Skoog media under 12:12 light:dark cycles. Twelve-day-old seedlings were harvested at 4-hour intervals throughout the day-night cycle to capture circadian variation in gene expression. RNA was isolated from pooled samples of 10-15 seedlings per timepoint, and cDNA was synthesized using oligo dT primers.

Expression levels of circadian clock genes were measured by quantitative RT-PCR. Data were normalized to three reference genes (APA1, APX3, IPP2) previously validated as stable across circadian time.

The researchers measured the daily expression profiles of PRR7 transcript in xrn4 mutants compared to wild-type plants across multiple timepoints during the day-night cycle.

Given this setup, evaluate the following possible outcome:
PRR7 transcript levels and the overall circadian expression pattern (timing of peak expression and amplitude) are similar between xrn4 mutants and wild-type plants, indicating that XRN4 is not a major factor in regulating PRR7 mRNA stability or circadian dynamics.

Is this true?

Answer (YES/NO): NO